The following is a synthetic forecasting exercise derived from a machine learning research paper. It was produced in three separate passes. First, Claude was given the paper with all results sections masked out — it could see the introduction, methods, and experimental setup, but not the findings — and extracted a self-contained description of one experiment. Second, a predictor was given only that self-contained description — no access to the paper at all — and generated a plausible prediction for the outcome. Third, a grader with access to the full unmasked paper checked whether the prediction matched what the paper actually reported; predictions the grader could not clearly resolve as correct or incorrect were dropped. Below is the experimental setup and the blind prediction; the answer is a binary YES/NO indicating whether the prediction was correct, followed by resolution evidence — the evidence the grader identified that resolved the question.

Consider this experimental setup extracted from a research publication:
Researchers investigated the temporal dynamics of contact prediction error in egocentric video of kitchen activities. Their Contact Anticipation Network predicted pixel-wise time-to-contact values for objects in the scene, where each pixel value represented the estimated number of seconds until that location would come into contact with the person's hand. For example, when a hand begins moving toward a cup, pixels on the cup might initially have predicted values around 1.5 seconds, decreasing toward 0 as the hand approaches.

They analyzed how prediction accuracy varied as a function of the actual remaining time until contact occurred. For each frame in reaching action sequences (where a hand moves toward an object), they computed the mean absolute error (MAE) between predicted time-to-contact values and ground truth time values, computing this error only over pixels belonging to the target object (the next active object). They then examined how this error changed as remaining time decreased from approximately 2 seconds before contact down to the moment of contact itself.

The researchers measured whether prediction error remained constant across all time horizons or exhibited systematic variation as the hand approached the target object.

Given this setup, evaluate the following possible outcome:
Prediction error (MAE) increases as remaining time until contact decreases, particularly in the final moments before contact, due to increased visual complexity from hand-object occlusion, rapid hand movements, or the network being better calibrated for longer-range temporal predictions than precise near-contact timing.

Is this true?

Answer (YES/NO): NO